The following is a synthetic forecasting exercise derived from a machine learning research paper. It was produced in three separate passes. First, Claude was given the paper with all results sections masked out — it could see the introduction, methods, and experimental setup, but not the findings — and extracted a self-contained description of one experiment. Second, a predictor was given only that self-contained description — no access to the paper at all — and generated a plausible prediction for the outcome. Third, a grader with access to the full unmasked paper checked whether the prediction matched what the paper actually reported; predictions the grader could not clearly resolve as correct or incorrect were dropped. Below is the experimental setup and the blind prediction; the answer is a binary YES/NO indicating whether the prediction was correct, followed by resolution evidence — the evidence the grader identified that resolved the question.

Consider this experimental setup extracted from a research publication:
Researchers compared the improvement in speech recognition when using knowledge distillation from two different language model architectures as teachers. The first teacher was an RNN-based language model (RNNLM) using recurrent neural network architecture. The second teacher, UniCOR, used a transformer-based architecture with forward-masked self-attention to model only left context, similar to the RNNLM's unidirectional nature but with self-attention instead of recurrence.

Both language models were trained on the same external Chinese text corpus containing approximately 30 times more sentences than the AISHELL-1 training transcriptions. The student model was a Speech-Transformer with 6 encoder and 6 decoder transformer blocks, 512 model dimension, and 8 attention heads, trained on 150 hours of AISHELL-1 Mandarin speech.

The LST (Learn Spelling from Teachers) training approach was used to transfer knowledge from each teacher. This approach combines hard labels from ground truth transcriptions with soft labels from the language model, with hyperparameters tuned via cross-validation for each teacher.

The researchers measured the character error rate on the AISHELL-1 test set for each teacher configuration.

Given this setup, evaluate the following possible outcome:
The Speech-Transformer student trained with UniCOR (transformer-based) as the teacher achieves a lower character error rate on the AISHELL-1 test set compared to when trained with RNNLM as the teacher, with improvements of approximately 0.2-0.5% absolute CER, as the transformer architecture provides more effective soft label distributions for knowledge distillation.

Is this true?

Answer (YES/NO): NO